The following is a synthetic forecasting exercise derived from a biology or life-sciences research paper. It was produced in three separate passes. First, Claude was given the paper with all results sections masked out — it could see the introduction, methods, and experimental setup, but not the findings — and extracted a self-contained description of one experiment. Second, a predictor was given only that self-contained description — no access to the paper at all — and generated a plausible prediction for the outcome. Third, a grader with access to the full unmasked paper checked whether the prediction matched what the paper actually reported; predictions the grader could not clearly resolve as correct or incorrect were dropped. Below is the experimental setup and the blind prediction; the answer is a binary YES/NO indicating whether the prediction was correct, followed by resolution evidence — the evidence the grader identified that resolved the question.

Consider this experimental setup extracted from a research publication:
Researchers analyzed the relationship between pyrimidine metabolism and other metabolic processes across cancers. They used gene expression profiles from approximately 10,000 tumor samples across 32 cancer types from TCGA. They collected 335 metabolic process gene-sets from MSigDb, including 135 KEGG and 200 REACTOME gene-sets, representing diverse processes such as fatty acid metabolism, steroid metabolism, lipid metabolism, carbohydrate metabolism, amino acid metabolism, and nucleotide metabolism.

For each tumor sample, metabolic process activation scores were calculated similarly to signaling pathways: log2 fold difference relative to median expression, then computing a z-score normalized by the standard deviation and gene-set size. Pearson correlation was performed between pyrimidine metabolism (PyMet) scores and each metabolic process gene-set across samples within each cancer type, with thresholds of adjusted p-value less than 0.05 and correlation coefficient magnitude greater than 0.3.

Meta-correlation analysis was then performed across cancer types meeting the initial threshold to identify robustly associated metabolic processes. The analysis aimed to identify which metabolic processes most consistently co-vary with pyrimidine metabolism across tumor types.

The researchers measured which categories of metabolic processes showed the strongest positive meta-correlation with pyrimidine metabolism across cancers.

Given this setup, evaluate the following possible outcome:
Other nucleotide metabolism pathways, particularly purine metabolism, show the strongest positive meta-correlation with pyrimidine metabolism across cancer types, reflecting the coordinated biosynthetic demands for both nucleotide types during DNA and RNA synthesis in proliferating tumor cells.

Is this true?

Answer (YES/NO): YES